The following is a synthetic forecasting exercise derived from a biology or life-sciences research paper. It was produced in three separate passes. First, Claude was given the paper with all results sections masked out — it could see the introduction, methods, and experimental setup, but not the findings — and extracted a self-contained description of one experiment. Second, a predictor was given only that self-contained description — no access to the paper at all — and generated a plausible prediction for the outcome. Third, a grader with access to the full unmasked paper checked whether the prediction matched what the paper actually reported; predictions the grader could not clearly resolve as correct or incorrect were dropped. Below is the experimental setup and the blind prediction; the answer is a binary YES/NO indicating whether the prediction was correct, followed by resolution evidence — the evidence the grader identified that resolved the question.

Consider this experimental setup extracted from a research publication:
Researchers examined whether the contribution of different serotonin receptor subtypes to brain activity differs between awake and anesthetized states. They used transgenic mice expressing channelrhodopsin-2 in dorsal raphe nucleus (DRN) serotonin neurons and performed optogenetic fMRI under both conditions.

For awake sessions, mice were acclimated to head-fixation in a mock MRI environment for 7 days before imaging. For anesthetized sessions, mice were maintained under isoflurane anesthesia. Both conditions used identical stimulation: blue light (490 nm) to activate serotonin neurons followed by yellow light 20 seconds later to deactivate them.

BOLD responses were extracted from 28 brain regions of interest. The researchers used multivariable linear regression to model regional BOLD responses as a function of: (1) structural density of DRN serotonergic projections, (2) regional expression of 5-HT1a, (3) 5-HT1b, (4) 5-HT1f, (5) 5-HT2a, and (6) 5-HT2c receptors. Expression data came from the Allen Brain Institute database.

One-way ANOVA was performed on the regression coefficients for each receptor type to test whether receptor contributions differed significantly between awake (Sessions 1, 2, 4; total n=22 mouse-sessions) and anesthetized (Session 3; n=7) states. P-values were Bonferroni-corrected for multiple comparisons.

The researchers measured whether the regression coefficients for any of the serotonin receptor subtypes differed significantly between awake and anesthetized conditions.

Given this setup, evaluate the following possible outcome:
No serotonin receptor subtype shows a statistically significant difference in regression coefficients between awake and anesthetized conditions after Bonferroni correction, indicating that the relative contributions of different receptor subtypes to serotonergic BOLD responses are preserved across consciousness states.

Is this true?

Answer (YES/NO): NO